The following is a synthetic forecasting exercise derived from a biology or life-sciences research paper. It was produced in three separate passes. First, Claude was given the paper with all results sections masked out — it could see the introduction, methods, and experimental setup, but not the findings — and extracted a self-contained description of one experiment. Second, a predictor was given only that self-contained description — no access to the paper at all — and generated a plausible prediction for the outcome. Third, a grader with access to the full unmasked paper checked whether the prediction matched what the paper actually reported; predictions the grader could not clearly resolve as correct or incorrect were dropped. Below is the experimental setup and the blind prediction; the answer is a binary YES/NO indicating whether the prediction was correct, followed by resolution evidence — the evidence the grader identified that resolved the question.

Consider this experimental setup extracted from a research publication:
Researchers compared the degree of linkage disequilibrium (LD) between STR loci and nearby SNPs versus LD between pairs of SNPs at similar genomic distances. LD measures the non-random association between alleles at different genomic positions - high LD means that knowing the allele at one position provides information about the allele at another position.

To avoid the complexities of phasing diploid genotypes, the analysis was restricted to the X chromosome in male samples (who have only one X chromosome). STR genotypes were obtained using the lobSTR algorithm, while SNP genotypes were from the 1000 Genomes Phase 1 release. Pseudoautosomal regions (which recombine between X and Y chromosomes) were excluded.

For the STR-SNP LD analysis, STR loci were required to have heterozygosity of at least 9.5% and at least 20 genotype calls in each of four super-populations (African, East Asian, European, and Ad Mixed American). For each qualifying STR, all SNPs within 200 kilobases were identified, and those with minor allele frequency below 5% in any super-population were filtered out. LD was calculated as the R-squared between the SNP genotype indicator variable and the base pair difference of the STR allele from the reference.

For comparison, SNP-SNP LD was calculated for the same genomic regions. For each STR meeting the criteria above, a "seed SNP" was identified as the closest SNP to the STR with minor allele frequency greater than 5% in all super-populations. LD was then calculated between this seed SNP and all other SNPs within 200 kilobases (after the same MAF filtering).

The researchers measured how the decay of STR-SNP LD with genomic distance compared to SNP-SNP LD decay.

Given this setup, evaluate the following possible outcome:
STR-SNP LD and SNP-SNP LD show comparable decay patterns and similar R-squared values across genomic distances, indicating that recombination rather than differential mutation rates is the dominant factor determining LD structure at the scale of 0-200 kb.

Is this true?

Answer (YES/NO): NO